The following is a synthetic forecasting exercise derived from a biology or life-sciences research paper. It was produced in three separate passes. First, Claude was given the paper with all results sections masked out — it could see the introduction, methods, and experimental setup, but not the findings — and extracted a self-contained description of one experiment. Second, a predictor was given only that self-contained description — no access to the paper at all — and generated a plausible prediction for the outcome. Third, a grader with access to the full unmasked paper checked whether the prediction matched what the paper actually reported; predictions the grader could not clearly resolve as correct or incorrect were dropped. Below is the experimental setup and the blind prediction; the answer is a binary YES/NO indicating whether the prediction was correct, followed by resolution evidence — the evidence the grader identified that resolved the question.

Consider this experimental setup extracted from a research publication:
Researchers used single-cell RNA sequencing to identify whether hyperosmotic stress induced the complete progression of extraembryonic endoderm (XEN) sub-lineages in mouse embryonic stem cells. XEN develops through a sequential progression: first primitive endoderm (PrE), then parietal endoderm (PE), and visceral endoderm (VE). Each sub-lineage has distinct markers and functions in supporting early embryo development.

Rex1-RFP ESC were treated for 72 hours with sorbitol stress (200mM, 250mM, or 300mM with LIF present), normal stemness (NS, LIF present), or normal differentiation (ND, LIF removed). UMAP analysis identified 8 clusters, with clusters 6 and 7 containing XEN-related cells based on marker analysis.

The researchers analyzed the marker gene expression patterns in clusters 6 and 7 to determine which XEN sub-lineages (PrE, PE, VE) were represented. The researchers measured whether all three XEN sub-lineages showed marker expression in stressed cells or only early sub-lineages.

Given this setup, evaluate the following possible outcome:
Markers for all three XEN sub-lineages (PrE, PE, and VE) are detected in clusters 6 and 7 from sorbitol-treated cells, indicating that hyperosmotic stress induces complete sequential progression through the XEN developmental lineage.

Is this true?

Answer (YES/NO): YES